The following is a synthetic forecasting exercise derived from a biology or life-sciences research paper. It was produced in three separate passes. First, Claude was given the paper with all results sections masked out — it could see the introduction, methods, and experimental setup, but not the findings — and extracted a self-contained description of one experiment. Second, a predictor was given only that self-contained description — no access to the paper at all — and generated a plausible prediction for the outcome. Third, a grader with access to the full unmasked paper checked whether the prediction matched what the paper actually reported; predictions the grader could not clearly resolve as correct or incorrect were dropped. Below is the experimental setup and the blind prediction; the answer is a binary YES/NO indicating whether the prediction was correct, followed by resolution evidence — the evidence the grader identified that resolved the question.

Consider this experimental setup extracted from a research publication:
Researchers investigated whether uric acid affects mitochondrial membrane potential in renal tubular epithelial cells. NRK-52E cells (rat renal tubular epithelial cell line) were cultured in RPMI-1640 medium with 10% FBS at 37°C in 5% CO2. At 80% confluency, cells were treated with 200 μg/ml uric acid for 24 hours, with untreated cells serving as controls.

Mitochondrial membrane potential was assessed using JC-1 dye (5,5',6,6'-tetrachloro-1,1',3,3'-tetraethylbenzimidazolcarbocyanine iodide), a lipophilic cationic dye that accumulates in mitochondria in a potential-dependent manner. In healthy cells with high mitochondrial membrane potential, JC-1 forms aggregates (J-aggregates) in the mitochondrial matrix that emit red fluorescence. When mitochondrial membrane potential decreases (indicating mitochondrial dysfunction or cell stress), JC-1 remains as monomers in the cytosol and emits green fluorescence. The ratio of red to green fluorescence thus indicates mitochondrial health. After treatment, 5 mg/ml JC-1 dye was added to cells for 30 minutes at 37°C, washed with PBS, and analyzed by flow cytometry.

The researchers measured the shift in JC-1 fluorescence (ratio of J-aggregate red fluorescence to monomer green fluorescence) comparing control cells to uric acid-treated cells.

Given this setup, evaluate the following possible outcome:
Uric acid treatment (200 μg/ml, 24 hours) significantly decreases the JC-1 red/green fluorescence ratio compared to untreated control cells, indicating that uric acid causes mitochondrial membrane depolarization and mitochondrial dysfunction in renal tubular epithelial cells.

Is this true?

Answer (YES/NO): YES